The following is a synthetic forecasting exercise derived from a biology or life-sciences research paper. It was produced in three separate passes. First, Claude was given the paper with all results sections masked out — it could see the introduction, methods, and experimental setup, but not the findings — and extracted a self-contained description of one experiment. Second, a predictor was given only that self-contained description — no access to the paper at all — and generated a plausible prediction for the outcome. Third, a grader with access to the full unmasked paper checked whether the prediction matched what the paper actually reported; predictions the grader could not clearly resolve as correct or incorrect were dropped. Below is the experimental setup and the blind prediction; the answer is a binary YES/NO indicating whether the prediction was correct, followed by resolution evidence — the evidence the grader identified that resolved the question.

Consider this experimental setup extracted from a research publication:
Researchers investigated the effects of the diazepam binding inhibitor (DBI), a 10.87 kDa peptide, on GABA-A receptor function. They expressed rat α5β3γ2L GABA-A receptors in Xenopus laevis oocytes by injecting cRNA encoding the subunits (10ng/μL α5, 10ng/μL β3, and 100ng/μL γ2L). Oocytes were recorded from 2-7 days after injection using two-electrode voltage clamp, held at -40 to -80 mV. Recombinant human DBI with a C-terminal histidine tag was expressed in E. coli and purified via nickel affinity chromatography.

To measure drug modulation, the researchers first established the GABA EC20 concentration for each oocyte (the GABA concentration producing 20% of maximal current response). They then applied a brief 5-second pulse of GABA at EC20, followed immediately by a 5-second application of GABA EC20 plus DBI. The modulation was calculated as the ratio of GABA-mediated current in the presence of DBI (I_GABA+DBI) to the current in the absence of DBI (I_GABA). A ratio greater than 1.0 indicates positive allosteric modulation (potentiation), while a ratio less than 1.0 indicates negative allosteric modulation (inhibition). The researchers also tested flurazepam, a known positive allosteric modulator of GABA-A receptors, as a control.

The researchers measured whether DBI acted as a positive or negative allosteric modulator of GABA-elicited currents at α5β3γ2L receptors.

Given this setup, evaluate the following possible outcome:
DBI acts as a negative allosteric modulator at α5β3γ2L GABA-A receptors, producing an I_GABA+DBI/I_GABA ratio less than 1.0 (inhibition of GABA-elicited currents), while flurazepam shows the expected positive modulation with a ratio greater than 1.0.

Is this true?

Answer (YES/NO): NO